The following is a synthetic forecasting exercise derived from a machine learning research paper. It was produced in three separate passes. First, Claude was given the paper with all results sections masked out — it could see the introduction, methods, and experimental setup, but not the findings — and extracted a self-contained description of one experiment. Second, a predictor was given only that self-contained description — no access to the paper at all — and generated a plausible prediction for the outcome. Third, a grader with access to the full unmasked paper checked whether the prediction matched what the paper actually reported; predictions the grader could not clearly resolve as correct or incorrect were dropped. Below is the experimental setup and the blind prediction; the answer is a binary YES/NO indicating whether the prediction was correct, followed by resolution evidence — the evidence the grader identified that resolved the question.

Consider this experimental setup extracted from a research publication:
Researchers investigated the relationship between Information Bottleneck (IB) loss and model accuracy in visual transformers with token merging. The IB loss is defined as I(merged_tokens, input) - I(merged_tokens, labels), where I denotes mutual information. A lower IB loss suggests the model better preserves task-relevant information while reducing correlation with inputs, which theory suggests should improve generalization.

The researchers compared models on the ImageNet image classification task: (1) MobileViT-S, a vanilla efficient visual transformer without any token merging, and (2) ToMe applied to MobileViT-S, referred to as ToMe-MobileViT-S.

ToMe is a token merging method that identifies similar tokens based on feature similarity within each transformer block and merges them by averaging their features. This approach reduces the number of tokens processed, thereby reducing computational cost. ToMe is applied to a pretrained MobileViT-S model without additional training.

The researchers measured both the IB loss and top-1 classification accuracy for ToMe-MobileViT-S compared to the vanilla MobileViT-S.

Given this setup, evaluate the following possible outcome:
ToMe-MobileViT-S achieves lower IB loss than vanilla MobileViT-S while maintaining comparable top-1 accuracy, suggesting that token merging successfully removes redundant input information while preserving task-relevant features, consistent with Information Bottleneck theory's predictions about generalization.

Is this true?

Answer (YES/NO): NO